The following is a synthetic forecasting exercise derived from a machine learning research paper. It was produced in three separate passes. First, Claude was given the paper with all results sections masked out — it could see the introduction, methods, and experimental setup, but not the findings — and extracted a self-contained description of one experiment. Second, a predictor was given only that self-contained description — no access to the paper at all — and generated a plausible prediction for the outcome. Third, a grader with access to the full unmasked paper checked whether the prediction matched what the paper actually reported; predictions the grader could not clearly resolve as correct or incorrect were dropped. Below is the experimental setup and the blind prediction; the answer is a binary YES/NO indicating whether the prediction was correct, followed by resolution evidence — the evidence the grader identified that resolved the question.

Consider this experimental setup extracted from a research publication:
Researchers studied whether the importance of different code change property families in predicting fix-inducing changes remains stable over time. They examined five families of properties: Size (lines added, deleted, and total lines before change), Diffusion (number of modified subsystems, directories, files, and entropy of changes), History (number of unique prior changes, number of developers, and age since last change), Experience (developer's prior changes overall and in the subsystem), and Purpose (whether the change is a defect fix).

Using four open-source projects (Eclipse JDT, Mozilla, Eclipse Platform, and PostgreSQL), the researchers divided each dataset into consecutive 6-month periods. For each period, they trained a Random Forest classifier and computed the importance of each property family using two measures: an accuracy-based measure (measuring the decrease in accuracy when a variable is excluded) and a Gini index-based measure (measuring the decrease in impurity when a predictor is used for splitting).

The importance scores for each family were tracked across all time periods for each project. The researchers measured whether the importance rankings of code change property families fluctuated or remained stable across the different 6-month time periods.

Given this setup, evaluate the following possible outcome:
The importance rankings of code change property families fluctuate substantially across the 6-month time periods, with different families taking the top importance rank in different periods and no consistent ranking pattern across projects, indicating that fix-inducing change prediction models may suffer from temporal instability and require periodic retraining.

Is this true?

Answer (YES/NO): NO